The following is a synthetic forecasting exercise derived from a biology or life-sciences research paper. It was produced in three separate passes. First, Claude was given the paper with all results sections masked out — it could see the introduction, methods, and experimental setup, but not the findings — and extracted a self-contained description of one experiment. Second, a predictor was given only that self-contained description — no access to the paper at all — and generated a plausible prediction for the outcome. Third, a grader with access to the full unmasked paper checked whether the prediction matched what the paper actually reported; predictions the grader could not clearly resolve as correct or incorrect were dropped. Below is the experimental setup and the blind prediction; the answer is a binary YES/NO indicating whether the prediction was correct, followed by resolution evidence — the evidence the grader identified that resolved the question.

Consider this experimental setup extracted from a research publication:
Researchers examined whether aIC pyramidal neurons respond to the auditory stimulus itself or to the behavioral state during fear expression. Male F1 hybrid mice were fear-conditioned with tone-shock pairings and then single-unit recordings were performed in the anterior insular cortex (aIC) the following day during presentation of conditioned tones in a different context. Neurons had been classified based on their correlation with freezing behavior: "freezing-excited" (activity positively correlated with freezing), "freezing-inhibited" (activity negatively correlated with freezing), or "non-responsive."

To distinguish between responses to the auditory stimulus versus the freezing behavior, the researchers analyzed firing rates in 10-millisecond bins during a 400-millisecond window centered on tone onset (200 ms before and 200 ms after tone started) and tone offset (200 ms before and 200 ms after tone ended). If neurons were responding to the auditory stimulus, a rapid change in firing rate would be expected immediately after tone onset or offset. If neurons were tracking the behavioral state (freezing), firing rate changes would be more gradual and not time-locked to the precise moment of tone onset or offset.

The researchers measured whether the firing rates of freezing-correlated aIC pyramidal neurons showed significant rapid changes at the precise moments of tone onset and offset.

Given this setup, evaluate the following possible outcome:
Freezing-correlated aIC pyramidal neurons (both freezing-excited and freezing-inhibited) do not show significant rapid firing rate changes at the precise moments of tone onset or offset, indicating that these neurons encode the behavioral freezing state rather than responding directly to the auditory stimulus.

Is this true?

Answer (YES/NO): YES